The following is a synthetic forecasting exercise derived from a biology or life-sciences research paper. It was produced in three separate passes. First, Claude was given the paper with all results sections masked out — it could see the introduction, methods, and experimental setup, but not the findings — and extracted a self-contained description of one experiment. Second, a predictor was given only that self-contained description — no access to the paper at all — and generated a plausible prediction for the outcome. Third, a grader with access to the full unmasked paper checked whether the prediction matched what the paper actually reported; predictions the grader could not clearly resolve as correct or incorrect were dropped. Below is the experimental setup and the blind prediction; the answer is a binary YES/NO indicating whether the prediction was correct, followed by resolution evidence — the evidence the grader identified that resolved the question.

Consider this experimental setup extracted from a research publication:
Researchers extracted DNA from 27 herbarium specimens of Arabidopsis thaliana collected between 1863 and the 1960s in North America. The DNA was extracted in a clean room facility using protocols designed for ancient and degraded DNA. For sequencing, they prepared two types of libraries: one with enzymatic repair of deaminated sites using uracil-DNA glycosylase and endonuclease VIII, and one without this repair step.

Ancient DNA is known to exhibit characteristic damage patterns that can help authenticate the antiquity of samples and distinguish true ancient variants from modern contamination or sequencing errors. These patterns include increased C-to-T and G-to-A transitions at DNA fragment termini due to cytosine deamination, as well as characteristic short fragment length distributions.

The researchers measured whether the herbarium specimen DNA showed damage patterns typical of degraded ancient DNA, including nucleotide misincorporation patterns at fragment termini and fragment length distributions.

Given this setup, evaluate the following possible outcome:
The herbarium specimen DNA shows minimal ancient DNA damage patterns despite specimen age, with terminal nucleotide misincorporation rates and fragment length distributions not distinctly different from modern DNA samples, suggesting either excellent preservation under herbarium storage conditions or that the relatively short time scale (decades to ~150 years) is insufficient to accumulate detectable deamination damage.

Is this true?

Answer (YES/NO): NO